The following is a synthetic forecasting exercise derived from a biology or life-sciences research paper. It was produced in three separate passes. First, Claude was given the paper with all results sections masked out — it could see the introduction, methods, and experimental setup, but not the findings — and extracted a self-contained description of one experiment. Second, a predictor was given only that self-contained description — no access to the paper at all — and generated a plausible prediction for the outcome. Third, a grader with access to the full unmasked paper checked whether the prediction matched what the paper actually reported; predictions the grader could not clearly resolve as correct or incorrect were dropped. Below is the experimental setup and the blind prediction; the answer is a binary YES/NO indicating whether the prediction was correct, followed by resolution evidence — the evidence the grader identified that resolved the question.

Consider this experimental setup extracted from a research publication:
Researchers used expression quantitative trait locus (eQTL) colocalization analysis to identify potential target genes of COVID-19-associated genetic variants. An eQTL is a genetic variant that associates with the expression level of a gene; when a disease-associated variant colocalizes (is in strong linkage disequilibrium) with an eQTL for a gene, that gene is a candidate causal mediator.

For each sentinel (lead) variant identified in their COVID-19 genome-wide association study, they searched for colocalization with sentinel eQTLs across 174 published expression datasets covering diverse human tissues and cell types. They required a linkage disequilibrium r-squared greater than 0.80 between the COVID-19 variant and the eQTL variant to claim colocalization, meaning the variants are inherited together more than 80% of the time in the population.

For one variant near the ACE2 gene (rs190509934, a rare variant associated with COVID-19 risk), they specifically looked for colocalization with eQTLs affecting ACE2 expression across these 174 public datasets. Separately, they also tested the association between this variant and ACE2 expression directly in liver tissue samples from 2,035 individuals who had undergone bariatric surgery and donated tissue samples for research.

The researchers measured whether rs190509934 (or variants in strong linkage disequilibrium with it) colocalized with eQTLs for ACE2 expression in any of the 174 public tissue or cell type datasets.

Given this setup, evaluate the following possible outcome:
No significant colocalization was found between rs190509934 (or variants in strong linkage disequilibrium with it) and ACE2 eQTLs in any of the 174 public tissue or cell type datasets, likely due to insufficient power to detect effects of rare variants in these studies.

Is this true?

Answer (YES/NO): YES